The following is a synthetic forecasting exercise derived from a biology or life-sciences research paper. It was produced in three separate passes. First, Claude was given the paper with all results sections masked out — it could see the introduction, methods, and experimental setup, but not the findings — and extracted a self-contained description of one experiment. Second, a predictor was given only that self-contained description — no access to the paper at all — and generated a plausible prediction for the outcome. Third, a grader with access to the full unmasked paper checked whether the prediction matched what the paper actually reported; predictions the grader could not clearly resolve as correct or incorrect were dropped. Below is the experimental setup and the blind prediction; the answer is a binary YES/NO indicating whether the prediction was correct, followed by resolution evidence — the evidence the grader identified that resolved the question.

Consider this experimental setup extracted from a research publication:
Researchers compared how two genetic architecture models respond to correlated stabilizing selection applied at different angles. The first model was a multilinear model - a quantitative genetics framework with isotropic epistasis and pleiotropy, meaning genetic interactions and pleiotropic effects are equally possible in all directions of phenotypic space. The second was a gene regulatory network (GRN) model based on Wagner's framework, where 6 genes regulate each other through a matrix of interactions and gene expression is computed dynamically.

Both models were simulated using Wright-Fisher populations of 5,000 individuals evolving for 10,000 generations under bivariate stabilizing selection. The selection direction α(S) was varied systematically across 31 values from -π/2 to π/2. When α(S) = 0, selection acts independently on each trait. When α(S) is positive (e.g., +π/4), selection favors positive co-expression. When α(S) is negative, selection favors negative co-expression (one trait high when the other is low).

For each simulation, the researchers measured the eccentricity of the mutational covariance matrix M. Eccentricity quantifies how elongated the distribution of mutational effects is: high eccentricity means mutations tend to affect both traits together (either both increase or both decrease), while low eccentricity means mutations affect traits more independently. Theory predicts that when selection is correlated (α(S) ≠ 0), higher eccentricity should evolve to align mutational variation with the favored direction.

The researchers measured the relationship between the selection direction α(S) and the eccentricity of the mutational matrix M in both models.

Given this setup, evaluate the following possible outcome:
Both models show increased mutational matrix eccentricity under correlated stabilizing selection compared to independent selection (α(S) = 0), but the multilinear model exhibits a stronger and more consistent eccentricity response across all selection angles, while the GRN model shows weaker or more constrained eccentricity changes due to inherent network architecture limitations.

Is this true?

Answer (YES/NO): NO